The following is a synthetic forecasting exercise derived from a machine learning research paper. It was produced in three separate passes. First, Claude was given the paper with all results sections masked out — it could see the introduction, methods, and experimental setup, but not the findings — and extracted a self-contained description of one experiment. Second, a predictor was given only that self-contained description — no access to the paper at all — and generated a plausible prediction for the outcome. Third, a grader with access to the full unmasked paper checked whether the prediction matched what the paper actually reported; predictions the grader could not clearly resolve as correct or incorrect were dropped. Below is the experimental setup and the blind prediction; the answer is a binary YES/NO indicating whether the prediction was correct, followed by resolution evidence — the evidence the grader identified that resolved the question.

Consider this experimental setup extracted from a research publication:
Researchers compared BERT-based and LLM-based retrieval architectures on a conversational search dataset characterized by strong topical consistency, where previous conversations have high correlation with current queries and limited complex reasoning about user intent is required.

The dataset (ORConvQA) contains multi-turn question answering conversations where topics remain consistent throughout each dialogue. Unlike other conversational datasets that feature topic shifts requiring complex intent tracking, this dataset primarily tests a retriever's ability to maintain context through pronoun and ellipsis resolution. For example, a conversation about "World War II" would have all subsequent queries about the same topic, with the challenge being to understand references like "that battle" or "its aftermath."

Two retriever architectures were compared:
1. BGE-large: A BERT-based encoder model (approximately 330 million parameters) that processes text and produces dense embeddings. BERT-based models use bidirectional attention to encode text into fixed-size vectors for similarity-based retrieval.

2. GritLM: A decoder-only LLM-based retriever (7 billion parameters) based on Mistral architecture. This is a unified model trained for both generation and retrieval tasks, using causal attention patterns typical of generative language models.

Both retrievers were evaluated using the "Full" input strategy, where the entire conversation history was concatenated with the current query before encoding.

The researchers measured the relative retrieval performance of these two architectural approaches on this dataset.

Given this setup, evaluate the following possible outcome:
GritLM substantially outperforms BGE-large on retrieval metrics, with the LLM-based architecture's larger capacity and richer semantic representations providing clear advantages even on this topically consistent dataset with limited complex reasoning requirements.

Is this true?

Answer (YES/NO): NO